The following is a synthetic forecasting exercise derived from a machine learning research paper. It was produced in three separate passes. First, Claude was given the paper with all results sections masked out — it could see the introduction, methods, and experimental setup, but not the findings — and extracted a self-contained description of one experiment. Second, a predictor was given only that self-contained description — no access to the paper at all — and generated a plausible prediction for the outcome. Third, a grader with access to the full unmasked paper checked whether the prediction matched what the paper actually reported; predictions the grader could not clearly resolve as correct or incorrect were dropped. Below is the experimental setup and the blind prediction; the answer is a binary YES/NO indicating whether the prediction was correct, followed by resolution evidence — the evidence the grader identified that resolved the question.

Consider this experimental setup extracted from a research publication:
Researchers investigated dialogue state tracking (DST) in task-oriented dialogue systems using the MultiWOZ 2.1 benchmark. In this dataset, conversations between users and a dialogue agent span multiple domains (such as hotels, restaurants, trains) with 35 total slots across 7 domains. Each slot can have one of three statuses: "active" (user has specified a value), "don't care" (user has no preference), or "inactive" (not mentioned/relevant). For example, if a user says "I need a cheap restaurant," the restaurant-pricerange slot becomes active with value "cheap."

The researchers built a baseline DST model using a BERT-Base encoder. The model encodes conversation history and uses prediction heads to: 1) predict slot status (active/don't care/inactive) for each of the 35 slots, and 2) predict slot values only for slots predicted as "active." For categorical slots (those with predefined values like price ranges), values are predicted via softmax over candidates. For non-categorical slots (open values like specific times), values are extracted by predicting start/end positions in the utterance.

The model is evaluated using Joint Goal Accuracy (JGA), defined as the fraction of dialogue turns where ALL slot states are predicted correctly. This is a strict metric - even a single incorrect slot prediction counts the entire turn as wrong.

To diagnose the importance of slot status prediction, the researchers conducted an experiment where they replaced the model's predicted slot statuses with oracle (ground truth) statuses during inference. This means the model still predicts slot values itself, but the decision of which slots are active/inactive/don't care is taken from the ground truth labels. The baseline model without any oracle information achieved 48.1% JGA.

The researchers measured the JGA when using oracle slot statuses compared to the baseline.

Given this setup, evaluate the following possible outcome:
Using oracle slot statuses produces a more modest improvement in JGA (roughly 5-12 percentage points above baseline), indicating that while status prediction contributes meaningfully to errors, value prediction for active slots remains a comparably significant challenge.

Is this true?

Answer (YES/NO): NO